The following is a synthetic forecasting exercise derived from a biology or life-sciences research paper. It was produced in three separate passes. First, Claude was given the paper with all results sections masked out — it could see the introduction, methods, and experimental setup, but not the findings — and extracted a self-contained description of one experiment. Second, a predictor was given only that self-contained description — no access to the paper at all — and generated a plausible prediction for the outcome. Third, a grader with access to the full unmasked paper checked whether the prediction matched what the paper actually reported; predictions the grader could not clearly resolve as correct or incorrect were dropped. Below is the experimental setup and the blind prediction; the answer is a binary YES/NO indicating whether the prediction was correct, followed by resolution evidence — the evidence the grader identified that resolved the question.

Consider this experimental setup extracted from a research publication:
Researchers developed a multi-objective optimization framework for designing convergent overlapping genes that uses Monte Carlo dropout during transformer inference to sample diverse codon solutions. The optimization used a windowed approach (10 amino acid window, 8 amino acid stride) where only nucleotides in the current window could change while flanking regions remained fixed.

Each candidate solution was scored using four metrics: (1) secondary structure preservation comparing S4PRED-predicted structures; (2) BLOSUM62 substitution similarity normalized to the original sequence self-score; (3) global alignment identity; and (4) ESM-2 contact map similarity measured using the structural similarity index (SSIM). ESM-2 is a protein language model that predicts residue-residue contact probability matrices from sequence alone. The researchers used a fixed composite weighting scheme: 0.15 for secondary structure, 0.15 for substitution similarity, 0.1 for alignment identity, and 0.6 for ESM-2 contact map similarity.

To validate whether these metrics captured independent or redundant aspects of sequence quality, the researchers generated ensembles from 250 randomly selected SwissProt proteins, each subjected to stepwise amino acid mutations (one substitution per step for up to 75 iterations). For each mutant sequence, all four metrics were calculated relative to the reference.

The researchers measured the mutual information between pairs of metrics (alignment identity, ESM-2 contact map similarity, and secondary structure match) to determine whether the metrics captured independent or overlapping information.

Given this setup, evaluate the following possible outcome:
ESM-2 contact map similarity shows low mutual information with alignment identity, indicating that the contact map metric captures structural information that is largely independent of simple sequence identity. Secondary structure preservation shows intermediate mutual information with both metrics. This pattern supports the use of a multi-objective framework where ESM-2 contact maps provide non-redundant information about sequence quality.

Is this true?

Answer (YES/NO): NO